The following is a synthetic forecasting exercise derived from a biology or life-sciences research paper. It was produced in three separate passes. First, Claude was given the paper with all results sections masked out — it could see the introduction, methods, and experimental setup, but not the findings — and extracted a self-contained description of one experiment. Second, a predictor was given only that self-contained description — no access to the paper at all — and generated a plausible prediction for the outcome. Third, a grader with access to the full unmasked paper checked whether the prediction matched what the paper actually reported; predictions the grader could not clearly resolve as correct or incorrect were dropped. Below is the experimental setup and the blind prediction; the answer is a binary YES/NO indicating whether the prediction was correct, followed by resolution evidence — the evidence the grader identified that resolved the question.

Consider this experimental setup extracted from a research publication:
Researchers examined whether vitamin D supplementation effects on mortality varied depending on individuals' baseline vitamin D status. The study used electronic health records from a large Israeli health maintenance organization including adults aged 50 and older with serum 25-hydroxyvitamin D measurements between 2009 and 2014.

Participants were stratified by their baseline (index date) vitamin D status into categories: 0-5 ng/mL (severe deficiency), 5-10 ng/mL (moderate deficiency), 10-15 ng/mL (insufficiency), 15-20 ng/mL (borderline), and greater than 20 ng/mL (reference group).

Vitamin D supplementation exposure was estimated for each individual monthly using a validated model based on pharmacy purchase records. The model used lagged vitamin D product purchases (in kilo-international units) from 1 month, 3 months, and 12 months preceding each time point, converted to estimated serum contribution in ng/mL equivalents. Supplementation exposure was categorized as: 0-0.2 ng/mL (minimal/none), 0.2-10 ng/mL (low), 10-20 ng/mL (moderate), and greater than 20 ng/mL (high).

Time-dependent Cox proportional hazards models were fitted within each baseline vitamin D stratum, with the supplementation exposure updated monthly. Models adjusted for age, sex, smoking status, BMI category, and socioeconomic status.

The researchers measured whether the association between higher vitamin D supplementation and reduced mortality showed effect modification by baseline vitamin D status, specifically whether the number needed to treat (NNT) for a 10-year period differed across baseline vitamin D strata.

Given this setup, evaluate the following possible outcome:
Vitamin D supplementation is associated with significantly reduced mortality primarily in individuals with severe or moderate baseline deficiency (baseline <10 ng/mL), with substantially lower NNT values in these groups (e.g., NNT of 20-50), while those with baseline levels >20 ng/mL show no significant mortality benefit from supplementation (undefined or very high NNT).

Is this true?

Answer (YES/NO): NO